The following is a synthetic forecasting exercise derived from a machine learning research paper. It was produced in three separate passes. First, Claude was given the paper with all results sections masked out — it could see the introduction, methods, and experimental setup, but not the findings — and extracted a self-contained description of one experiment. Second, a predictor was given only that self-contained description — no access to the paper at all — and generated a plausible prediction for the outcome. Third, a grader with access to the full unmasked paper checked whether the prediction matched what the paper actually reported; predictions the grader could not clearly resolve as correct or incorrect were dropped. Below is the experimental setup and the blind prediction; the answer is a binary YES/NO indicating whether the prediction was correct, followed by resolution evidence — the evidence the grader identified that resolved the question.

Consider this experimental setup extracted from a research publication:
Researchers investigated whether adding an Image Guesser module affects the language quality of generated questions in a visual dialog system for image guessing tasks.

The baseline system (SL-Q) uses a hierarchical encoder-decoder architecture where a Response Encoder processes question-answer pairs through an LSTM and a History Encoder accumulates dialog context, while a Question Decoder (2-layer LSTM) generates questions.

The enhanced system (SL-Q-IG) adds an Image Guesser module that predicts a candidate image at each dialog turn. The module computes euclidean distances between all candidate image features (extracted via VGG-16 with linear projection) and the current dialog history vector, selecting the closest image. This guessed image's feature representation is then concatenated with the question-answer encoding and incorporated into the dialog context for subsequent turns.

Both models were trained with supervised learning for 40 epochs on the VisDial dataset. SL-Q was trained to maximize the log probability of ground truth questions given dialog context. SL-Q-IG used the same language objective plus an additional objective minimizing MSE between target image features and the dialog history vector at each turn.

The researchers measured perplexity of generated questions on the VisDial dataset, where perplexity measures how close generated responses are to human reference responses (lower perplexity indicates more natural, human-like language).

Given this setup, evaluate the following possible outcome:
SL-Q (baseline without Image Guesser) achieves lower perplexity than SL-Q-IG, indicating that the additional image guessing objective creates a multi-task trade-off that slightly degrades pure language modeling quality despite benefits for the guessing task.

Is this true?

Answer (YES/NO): NO